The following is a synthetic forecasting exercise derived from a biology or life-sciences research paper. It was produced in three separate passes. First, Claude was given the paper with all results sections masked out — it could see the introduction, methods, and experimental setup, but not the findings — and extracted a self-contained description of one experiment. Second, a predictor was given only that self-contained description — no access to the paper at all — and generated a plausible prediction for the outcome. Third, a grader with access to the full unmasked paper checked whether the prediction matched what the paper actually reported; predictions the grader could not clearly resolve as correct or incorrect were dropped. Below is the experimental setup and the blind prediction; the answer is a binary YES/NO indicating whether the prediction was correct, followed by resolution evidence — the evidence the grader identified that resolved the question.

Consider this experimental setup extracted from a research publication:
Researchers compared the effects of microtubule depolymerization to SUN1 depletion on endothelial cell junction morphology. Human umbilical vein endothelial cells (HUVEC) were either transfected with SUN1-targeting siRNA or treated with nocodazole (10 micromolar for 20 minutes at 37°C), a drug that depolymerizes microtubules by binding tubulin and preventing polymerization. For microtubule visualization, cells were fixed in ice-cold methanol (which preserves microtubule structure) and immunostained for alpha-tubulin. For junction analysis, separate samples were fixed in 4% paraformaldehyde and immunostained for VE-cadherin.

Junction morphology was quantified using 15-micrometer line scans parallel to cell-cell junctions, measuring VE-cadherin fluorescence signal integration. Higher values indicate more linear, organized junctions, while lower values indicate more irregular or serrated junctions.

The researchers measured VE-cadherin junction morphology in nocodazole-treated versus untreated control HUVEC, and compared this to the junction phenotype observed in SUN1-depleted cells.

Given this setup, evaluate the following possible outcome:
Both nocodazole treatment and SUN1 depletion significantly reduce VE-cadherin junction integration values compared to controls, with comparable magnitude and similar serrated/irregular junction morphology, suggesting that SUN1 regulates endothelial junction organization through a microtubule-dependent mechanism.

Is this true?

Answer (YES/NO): YES